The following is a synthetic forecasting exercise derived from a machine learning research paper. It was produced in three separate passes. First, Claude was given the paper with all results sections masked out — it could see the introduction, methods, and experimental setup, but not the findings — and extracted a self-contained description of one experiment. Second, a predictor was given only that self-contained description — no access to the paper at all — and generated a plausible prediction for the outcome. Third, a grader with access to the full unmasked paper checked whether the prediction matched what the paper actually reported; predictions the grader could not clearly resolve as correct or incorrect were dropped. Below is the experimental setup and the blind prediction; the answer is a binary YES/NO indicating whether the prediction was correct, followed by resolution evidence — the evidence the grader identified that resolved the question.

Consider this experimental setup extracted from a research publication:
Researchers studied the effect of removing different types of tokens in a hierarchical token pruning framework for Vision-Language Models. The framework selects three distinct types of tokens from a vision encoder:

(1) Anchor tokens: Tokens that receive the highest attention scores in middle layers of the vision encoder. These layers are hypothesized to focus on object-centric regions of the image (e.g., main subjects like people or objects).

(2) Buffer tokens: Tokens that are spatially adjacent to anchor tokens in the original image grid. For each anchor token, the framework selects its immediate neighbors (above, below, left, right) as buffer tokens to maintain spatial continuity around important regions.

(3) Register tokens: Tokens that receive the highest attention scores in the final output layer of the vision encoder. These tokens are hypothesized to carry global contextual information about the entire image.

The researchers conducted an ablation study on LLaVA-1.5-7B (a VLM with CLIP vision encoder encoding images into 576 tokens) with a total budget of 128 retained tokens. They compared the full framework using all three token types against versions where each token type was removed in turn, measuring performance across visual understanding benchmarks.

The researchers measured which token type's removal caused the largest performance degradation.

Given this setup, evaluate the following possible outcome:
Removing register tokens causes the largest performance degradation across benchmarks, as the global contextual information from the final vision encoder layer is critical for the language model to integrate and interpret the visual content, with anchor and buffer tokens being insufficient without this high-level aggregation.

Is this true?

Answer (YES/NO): YES